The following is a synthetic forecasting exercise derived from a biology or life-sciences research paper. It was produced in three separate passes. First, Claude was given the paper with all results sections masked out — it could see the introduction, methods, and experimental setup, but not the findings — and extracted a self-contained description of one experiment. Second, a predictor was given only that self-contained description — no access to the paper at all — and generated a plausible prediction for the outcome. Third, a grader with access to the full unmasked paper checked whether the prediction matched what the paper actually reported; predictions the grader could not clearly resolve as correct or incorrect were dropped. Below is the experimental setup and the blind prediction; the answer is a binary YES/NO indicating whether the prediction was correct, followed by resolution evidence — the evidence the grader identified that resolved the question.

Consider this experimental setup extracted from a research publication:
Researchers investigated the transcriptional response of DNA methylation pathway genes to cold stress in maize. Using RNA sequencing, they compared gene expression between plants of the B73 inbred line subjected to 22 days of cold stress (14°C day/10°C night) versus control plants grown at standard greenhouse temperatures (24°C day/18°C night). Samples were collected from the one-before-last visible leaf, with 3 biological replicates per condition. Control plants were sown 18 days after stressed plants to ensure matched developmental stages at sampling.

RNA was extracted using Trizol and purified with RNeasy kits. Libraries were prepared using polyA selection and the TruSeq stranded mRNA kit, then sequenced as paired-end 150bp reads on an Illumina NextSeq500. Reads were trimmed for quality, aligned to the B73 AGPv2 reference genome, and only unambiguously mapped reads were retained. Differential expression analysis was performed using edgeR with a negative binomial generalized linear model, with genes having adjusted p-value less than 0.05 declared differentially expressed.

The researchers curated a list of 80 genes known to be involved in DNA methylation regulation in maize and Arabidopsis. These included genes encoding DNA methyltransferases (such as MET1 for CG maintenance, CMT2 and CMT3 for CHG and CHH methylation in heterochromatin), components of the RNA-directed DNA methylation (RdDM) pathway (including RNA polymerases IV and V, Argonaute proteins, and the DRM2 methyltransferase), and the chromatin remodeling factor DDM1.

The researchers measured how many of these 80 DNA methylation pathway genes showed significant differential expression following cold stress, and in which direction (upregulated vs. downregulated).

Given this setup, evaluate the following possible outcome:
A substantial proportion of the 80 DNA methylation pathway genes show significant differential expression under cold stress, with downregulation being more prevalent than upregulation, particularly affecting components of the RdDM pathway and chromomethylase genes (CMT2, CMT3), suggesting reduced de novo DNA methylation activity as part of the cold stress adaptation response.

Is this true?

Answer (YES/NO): NO